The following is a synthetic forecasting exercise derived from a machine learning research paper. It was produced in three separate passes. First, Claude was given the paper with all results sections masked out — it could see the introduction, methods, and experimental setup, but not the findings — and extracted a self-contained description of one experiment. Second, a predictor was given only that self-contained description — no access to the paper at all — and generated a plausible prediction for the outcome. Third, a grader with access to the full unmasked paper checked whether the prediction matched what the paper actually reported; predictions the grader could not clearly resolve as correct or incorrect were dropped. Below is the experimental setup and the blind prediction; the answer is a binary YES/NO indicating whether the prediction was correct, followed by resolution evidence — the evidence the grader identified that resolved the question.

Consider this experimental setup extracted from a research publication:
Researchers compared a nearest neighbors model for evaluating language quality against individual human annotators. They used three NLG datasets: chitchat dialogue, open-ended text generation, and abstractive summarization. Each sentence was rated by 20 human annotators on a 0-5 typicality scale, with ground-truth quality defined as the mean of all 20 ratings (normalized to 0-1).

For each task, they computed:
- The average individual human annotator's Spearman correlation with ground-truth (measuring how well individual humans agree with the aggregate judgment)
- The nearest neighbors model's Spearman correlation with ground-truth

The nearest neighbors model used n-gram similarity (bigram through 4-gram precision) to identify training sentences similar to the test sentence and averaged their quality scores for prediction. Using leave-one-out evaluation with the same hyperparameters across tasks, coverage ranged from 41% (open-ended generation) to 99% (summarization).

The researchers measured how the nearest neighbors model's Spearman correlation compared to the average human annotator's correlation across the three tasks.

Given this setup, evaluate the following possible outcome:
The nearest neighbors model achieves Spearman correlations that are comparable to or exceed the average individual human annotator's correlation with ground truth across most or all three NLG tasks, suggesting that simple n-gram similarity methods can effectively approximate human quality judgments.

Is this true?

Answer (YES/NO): YES